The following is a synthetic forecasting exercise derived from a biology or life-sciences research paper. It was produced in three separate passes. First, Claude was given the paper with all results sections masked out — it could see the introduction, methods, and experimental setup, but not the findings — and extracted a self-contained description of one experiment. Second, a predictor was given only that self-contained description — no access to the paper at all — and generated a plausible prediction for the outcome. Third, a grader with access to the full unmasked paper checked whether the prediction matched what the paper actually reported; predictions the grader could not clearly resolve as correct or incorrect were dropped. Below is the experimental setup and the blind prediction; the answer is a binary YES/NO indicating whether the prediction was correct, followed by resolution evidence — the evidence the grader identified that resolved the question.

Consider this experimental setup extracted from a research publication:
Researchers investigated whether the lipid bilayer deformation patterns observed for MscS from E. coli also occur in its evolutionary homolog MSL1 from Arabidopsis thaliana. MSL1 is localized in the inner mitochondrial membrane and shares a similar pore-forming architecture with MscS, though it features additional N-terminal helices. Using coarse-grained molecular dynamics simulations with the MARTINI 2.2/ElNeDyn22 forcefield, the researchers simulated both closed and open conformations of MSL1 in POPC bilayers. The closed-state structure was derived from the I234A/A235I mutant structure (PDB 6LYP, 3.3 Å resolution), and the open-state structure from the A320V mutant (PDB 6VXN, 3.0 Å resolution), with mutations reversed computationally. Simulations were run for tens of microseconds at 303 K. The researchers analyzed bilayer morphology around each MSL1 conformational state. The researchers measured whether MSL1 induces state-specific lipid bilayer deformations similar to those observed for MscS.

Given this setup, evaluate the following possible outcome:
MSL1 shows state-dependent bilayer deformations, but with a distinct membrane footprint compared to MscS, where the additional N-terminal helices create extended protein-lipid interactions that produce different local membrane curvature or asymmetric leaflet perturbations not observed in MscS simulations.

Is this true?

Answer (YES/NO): NO